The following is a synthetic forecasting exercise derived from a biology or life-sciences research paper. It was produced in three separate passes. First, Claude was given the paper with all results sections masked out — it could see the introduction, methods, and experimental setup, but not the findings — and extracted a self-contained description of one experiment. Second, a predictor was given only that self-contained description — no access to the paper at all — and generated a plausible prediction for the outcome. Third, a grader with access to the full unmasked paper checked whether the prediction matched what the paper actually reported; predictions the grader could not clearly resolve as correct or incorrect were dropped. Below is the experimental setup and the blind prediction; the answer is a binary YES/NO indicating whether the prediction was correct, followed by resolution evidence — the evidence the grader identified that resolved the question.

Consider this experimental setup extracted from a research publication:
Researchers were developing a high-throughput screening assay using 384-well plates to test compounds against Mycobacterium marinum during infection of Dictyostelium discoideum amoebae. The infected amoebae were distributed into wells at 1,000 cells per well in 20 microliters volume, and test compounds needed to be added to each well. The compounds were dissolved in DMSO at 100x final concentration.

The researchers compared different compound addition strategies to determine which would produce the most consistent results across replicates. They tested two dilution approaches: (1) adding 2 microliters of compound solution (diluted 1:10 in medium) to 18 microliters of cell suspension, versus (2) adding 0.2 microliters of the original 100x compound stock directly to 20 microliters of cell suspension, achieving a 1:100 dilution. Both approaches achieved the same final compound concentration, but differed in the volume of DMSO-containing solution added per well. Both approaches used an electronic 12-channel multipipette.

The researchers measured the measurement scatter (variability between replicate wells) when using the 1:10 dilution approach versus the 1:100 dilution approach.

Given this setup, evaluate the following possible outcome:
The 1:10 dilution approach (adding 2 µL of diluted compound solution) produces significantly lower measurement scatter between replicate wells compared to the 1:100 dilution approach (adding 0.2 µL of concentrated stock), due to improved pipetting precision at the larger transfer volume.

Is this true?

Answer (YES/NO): NO